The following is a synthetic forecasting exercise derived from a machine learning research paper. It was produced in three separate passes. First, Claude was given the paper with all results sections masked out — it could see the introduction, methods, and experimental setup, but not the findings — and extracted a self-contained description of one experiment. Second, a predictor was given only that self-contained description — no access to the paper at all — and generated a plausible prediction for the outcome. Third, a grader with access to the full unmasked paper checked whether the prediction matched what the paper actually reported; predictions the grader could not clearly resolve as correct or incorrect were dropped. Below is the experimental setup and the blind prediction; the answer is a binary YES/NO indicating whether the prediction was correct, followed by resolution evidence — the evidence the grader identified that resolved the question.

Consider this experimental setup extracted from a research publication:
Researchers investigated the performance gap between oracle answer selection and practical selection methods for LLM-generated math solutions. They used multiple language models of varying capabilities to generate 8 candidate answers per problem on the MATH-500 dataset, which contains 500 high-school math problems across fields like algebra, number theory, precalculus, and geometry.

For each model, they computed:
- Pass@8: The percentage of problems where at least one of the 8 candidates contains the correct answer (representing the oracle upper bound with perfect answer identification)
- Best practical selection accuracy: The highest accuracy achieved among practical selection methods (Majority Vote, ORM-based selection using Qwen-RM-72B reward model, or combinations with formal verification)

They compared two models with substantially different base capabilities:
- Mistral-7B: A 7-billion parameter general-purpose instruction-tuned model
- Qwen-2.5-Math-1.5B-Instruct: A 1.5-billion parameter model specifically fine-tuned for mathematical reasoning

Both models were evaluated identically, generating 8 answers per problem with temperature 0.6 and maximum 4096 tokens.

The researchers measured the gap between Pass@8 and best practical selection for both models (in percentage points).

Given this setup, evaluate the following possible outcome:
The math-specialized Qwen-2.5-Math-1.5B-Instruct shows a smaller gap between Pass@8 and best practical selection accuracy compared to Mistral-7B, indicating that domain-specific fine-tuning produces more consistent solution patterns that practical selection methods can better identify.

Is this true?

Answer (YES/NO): YES